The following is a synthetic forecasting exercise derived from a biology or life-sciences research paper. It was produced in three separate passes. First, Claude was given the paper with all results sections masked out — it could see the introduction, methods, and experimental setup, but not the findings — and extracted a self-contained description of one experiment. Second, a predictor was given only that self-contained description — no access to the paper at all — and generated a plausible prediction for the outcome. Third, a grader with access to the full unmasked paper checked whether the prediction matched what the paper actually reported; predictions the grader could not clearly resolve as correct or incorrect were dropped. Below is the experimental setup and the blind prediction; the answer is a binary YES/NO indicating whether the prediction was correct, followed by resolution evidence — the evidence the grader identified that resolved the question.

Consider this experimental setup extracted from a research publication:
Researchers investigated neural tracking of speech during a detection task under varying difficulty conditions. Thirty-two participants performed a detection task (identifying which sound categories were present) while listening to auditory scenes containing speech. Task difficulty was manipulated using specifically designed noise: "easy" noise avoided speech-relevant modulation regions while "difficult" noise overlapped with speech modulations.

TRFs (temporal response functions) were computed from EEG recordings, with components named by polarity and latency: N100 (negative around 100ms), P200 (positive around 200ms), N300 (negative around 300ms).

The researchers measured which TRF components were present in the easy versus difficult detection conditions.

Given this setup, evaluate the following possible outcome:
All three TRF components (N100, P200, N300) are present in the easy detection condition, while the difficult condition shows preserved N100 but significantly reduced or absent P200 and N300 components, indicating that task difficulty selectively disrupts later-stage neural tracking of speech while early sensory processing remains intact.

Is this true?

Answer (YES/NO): NO